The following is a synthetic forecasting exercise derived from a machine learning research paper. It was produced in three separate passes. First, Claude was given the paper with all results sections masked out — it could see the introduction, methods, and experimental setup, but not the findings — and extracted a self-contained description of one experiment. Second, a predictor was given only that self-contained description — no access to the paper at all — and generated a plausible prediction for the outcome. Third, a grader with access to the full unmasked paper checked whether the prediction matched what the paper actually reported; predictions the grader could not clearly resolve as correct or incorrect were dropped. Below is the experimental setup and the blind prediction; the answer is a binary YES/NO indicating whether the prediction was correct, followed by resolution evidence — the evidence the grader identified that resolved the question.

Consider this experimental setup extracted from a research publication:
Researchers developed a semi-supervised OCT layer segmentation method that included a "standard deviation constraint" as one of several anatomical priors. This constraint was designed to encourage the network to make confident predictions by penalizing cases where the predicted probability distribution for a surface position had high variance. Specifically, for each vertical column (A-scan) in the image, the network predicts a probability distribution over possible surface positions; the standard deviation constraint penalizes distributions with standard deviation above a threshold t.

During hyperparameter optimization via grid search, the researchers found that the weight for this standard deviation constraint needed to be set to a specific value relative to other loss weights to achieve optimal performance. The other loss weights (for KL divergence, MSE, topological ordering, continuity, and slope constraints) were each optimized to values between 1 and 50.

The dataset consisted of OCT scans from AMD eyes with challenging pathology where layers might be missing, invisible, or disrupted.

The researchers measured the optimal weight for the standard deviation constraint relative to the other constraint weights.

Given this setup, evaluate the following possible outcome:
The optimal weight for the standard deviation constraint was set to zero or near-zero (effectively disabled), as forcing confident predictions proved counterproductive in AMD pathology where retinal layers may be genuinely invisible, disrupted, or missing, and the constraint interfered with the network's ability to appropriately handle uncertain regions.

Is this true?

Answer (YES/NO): NO